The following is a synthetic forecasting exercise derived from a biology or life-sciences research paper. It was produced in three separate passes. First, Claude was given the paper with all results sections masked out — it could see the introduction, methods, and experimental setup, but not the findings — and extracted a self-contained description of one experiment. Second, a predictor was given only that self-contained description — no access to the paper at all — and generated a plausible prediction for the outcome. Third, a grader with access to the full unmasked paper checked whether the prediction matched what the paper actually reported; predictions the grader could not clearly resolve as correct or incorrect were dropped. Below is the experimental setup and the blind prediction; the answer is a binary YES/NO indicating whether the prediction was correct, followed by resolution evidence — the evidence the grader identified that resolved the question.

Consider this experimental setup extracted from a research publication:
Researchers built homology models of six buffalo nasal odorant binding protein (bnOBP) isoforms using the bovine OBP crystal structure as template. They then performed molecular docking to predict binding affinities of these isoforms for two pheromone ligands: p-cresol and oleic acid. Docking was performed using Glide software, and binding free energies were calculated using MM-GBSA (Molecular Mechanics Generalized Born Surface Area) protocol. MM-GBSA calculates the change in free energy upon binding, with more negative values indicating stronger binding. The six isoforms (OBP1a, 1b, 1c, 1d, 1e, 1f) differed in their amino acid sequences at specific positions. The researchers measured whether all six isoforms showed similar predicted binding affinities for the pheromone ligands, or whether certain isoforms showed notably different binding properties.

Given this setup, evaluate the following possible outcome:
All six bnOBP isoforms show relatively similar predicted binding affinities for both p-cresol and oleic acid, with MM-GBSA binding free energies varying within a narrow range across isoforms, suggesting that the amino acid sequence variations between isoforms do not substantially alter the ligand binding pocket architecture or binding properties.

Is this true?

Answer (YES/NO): NO